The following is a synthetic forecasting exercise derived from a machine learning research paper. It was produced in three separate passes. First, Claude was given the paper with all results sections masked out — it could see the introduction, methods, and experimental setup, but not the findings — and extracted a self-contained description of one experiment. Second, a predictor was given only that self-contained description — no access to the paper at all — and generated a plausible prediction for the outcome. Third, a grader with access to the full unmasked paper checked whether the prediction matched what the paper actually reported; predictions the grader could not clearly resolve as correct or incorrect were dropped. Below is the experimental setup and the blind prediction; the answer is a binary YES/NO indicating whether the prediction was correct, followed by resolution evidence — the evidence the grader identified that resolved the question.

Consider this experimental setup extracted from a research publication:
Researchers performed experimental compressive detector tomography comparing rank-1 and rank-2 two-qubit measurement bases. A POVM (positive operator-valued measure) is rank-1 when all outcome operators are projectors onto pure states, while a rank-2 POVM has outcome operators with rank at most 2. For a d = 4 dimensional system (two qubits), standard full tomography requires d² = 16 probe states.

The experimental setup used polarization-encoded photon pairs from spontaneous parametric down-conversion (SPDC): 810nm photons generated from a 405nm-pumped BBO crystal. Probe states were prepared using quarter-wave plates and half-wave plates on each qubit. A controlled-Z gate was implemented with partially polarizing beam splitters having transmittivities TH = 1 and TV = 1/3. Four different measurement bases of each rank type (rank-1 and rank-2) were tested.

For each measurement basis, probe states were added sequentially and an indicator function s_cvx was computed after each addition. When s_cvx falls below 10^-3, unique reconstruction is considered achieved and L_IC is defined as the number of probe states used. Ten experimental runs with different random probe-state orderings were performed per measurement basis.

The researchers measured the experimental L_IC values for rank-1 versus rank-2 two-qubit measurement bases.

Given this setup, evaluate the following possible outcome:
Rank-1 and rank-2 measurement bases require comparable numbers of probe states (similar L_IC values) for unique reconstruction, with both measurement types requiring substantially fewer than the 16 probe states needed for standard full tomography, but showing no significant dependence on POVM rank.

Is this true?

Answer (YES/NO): NO